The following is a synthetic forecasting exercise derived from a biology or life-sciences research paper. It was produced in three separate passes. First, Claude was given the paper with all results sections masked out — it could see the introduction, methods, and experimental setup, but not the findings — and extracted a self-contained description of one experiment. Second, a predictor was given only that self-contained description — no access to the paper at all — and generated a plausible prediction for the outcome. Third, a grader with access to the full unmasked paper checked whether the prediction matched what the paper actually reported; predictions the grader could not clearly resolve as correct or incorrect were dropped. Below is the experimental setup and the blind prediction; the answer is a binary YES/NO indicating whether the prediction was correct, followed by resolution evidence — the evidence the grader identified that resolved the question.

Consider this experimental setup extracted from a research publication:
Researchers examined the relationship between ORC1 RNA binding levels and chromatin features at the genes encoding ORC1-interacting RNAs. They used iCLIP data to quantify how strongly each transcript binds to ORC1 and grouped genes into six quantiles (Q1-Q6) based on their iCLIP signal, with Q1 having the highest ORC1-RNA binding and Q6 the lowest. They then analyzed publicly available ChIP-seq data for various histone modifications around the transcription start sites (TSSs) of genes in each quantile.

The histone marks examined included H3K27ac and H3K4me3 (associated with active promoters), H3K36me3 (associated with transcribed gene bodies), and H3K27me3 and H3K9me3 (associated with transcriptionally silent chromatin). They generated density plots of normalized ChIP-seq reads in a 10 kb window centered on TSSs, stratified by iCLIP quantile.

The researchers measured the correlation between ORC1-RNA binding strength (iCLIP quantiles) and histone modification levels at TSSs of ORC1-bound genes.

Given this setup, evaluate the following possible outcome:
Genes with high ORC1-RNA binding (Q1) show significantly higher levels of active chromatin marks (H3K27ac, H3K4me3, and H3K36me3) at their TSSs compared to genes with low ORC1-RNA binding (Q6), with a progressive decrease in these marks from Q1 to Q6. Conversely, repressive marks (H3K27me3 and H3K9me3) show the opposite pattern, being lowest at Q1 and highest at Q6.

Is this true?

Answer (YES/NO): YES